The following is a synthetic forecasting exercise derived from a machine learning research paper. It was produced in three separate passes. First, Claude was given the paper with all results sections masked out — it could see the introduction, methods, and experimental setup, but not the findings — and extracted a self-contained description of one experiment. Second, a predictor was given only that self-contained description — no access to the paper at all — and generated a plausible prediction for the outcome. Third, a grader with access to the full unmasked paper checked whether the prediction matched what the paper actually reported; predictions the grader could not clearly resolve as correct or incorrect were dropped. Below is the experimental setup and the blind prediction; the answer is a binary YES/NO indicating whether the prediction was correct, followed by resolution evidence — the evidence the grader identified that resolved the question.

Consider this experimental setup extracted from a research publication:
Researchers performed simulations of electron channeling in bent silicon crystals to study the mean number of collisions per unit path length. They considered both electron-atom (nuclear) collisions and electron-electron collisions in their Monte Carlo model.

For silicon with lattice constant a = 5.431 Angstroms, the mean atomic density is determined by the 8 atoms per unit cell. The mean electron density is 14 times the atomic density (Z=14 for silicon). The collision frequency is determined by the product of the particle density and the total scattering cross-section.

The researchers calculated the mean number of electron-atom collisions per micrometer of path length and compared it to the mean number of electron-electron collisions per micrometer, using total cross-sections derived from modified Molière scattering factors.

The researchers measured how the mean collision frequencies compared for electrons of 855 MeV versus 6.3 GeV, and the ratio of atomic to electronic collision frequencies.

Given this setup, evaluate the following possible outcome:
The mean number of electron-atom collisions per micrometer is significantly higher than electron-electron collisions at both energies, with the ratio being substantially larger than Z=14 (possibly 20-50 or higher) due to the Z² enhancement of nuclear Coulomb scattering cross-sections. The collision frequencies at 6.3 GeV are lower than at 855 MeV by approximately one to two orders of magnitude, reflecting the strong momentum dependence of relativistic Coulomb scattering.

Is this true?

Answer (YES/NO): NO